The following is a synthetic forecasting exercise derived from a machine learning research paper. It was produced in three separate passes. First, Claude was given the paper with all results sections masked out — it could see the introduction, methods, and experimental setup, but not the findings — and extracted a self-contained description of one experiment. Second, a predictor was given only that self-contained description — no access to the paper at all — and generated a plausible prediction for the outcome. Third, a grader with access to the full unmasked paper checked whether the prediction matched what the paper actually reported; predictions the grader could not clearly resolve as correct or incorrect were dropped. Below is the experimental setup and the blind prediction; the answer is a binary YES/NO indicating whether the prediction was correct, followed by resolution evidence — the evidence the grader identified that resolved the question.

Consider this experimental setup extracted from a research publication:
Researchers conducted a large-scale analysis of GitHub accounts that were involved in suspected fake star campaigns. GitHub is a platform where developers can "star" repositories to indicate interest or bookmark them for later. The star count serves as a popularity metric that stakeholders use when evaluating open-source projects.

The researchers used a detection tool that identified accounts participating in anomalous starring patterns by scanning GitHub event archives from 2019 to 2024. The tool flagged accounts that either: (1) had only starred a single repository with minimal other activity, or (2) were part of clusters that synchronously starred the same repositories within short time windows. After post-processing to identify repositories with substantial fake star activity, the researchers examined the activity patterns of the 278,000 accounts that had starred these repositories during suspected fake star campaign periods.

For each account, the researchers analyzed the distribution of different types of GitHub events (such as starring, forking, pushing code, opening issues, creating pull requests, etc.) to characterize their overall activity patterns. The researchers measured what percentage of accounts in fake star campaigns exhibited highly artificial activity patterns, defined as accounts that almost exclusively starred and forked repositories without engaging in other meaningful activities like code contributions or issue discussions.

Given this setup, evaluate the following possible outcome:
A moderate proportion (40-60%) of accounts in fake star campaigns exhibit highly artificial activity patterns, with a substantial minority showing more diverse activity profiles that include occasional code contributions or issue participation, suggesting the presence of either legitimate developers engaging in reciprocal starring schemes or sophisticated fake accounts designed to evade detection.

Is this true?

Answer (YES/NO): NO